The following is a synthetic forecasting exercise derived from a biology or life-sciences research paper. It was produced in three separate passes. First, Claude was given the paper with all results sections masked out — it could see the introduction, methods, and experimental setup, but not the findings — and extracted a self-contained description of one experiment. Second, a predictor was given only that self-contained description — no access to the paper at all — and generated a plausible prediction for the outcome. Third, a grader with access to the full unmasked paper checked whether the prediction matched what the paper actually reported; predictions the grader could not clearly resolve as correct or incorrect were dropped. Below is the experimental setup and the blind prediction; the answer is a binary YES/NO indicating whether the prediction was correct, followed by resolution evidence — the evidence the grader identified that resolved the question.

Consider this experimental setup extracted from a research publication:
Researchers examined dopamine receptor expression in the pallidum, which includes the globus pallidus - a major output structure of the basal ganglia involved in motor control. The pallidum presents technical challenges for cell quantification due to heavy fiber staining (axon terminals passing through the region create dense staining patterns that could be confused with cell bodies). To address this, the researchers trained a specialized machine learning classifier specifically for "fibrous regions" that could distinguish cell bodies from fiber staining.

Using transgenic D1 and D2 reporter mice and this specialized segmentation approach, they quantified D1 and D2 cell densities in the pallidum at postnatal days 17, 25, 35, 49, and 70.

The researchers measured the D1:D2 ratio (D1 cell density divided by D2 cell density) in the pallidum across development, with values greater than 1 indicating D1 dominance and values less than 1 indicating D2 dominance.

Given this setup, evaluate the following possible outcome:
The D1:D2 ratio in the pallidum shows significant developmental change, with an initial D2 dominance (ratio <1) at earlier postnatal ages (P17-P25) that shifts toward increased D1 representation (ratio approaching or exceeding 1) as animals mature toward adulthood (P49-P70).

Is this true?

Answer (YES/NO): NO